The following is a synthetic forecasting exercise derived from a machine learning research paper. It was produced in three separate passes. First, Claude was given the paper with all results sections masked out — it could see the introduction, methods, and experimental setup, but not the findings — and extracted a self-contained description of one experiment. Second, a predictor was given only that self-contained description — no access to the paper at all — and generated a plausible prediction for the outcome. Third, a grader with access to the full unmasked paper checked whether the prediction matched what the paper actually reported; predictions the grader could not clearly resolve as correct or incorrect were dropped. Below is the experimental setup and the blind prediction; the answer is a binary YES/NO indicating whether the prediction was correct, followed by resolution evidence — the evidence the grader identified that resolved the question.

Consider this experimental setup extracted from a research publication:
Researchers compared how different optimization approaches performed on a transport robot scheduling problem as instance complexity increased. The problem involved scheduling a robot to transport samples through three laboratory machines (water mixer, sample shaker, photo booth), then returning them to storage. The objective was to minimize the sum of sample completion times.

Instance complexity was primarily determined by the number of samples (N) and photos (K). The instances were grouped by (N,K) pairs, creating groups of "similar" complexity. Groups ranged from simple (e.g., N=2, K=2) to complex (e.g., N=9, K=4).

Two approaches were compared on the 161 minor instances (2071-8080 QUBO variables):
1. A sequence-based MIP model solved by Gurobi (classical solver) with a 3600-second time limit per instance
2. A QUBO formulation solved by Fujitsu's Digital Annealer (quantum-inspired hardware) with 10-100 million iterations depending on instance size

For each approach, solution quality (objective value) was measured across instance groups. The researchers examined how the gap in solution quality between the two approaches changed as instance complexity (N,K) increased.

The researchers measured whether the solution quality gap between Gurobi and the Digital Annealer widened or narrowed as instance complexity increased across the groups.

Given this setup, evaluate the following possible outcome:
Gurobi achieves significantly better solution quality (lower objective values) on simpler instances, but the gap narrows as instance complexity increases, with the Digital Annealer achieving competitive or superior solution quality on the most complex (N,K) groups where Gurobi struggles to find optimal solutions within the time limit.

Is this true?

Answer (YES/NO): NO